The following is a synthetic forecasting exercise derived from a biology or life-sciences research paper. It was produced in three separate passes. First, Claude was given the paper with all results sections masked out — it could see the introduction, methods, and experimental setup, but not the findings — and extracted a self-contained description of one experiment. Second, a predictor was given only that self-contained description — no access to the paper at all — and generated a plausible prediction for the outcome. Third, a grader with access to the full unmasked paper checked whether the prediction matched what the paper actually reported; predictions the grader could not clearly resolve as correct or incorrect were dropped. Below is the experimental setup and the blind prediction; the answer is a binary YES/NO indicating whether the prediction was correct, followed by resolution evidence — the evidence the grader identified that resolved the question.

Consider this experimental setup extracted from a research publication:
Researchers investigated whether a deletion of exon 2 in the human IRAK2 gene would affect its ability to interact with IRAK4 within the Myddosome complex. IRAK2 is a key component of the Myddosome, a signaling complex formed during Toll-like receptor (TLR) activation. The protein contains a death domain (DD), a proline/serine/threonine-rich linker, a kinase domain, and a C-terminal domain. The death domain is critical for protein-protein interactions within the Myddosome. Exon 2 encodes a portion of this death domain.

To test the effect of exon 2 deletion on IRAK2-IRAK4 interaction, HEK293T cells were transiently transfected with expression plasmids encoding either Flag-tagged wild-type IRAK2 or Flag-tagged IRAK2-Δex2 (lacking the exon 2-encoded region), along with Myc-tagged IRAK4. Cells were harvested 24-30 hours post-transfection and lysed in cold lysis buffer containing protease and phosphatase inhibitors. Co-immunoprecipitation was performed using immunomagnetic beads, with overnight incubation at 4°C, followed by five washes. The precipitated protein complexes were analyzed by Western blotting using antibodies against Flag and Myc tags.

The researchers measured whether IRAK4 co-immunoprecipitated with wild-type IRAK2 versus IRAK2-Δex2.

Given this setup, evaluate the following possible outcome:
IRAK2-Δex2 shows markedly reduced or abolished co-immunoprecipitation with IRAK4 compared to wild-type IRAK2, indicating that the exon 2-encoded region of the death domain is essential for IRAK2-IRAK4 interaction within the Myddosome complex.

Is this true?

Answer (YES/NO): YES